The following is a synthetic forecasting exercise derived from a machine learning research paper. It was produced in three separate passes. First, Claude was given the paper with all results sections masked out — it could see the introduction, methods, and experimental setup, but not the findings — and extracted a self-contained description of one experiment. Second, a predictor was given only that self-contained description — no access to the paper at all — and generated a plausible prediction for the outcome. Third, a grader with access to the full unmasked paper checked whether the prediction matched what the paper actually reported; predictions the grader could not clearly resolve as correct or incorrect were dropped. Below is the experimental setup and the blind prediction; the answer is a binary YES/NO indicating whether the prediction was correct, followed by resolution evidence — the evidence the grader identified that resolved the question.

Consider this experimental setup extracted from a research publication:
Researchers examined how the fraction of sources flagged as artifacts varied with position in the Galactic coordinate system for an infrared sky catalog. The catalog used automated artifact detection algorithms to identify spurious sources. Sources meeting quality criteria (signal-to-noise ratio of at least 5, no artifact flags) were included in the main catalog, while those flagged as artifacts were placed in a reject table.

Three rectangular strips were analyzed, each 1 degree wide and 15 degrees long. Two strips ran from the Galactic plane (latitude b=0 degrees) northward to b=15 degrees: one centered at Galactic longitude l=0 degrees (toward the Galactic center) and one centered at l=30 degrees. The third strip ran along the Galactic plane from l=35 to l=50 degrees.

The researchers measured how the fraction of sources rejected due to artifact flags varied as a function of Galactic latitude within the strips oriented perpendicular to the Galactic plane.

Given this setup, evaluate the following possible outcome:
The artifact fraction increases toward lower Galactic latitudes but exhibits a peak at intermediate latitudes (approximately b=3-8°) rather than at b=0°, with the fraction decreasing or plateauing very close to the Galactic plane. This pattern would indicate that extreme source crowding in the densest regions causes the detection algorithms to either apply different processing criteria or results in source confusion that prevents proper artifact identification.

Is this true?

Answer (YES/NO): NO